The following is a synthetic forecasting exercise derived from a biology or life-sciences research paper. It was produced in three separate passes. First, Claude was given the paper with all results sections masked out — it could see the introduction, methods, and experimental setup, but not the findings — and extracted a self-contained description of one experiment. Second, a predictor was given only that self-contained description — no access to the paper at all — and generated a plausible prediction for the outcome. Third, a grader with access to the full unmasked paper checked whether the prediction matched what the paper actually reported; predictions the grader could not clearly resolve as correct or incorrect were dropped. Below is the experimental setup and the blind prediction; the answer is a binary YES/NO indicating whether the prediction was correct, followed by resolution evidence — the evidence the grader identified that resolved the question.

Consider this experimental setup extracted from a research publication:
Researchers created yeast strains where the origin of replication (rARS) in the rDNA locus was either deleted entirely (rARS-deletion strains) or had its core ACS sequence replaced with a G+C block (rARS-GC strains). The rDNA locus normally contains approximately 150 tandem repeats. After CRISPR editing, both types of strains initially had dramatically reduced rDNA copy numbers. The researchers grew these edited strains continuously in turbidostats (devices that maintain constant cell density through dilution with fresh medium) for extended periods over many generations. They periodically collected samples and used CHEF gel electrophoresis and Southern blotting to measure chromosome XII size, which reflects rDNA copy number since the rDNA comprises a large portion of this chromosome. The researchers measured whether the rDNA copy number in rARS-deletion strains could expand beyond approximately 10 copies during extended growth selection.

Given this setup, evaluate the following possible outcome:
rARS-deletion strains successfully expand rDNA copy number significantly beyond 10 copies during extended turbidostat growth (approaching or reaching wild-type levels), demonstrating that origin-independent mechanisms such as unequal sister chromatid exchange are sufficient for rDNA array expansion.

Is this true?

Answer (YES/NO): NO